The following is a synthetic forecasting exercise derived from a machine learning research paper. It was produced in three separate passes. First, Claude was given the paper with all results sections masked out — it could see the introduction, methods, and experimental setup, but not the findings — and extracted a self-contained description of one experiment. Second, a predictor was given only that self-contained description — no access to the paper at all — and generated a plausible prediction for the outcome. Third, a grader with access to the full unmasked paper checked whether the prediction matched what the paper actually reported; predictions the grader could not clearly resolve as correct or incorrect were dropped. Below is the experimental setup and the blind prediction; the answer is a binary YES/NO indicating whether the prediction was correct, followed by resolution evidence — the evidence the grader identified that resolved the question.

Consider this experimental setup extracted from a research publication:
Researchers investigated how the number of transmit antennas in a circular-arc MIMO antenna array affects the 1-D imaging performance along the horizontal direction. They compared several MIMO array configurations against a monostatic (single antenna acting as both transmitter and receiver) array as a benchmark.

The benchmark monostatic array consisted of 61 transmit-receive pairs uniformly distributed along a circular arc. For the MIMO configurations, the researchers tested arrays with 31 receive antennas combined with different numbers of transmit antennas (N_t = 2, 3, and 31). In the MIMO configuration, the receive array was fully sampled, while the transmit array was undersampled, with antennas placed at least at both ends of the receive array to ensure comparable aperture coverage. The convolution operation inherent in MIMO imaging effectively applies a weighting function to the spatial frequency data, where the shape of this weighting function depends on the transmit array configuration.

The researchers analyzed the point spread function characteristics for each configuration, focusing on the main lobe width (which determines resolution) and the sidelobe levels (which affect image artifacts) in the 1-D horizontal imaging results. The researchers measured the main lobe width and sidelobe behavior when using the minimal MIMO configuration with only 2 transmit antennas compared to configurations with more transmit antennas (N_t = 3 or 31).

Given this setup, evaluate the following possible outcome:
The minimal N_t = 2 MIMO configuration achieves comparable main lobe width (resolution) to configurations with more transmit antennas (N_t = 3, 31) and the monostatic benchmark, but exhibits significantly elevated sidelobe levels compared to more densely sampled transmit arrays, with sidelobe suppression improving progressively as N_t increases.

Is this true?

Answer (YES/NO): NO